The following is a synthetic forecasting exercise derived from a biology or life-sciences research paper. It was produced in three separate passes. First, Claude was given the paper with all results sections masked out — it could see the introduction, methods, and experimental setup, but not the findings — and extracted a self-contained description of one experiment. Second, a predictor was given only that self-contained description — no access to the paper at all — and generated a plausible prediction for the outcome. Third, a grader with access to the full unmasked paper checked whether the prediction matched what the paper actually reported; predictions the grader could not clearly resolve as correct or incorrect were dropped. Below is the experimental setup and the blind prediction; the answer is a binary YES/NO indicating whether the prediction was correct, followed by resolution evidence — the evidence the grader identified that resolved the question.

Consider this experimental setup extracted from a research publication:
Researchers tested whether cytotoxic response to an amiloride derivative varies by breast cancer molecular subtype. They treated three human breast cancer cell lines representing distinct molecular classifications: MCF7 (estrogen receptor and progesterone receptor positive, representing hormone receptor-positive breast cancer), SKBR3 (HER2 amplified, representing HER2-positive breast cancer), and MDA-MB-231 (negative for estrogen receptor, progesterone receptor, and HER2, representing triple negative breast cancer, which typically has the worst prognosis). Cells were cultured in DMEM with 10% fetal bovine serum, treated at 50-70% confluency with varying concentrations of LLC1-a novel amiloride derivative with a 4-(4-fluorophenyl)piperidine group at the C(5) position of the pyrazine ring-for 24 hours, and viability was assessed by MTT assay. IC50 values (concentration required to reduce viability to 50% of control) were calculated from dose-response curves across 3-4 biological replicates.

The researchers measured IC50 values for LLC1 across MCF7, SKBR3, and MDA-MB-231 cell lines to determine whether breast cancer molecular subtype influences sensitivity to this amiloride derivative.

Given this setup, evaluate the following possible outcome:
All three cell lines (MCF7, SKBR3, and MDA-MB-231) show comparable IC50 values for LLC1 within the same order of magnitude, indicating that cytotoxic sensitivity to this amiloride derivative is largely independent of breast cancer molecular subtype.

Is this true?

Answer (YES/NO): YES